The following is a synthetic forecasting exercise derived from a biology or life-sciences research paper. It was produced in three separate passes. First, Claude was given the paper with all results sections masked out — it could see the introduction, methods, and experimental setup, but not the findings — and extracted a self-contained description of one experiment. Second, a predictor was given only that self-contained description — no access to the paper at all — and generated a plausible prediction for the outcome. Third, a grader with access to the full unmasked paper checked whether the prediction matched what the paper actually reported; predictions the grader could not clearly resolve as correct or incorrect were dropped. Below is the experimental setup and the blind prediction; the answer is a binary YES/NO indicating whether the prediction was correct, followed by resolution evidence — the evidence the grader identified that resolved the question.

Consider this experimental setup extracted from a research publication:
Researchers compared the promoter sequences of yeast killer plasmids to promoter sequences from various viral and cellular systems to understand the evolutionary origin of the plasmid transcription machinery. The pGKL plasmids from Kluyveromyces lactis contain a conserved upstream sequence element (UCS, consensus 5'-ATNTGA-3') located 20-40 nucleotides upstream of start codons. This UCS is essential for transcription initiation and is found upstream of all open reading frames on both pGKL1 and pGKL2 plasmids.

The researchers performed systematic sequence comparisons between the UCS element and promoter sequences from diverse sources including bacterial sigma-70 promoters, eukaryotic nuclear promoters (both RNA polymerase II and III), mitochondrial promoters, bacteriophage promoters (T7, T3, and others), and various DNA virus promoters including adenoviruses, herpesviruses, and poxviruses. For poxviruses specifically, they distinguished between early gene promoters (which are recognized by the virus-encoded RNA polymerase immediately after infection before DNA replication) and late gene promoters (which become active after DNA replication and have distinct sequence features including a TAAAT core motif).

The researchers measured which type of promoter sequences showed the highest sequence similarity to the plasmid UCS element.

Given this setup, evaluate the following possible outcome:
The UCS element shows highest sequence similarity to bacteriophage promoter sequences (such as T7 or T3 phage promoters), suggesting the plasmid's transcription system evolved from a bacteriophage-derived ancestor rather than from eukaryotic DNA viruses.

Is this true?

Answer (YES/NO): NO